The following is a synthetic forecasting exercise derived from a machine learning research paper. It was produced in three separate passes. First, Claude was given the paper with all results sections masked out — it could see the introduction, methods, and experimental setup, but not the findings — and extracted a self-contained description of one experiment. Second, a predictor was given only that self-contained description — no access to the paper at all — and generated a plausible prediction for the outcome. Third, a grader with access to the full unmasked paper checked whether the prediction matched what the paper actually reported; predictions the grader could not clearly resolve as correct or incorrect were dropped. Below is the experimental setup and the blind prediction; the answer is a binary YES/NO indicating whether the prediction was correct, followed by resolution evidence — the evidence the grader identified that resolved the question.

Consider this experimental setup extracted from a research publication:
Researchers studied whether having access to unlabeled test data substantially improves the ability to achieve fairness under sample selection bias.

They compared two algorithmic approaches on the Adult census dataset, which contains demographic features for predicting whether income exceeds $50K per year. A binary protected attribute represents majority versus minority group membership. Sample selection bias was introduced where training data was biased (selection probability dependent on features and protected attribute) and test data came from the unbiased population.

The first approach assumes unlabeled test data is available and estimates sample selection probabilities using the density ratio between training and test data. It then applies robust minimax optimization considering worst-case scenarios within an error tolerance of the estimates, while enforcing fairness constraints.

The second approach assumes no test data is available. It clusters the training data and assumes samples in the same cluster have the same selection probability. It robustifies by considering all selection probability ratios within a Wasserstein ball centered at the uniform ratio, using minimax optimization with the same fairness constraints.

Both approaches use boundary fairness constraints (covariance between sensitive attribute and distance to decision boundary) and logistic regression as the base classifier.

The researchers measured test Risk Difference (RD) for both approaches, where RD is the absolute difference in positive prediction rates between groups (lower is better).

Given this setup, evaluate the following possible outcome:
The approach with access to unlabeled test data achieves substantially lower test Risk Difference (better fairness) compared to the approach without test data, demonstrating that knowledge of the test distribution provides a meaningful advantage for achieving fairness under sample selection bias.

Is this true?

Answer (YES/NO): NO